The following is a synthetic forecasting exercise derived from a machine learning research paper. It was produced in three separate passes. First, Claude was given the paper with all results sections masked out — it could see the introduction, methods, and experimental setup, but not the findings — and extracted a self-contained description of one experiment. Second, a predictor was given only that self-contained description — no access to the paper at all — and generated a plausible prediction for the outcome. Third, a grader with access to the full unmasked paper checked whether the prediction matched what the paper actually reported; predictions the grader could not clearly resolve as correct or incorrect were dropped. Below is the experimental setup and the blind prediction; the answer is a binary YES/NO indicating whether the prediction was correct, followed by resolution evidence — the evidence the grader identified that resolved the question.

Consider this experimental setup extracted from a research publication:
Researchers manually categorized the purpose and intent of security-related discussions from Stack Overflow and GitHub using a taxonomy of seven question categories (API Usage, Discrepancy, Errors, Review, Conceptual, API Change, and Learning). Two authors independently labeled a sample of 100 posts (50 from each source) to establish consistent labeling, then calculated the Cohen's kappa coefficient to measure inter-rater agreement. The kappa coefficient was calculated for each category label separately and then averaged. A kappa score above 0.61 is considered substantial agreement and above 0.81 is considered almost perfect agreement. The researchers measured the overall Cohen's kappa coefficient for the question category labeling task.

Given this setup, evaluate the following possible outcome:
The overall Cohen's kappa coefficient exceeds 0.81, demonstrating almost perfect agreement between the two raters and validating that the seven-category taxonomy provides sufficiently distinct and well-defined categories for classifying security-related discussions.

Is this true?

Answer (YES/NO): NO